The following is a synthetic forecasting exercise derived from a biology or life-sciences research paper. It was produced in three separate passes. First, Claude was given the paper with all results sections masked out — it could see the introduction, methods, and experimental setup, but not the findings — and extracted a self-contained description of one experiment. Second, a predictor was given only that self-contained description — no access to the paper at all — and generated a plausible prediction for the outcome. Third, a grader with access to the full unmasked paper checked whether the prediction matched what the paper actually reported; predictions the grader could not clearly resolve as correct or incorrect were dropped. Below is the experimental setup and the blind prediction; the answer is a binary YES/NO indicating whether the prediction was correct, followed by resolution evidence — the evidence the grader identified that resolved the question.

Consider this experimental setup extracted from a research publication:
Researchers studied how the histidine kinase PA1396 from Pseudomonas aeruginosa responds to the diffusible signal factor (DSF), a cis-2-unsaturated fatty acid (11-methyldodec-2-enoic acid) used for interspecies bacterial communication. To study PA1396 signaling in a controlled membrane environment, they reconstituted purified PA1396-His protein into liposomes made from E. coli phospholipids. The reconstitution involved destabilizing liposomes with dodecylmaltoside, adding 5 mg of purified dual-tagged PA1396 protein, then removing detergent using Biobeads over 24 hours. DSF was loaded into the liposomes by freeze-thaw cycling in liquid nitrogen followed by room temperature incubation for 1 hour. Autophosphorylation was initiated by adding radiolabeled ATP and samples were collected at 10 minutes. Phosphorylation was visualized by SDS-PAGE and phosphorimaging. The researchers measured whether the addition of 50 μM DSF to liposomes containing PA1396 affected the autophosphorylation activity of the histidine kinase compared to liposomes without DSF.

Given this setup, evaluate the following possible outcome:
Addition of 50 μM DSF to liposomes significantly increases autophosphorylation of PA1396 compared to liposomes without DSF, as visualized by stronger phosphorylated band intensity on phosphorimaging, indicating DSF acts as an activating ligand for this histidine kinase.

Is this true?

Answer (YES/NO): YES